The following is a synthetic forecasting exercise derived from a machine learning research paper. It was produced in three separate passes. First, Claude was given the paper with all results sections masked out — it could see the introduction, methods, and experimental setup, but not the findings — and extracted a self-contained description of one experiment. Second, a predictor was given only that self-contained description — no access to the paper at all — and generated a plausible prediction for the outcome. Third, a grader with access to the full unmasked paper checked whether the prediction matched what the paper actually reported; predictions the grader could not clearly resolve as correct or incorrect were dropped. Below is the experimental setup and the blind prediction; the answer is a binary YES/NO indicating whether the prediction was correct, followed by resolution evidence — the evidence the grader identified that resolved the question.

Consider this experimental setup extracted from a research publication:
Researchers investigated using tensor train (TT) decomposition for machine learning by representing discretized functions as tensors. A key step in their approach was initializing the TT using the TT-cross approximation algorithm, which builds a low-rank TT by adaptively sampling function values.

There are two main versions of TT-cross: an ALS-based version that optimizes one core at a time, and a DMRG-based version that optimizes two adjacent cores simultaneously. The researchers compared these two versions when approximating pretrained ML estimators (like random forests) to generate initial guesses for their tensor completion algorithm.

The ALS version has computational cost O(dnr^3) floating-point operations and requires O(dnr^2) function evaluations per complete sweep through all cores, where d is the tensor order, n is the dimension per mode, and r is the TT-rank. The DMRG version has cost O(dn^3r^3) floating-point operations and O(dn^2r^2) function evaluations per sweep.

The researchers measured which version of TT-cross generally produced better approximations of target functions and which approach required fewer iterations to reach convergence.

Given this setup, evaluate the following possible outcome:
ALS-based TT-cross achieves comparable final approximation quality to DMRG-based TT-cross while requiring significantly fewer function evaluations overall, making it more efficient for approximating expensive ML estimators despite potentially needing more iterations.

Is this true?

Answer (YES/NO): NO